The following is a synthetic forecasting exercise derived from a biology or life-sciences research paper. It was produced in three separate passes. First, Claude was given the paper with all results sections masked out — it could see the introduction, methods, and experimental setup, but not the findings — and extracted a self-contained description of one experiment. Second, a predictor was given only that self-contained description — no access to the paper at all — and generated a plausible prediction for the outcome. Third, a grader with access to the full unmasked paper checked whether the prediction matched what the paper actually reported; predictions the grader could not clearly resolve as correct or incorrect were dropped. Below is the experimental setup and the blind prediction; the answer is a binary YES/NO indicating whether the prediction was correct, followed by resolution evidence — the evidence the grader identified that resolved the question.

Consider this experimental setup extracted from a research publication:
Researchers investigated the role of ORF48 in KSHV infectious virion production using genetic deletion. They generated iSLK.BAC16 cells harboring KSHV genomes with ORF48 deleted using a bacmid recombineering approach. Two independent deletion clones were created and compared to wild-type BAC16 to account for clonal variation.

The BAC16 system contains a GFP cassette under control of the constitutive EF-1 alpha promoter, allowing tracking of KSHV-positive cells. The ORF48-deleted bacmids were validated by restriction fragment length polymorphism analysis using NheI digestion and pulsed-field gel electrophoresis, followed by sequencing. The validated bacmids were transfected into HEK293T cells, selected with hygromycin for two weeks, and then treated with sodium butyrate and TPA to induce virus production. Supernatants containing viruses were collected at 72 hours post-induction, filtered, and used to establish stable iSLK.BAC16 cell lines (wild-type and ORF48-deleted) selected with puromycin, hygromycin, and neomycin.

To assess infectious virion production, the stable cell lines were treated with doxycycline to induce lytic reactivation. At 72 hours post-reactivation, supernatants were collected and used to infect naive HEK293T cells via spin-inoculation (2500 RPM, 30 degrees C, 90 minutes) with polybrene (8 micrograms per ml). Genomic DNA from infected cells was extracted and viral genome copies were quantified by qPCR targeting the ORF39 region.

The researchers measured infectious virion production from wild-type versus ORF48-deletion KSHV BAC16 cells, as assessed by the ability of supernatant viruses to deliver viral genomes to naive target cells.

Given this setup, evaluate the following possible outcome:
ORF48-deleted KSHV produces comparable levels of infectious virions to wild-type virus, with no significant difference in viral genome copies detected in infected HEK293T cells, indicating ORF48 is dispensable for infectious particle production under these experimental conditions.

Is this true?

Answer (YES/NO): NO